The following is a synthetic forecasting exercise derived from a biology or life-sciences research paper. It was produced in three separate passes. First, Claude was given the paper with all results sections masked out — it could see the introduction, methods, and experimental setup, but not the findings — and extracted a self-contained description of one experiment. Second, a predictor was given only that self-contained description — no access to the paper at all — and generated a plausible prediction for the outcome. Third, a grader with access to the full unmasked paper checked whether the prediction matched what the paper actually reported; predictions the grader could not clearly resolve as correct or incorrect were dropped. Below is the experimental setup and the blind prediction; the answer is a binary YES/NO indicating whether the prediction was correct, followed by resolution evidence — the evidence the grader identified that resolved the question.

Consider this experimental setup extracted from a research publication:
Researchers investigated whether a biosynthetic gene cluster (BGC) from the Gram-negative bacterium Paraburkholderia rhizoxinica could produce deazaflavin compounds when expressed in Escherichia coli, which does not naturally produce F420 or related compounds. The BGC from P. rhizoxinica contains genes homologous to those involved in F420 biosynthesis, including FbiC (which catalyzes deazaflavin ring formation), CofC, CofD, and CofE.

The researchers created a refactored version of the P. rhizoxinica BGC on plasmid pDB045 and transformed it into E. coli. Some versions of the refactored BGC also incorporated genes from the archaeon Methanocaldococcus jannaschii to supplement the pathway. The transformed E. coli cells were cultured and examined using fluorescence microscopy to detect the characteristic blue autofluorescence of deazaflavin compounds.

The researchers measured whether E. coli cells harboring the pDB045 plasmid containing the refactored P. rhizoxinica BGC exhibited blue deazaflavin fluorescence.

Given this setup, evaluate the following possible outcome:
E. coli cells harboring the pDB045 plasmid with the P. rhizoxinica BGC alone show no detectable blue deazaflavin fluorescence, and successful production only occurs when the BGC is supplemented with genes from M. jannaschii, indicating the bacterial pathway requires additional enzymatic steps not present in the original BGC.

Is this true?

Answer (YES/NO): NO